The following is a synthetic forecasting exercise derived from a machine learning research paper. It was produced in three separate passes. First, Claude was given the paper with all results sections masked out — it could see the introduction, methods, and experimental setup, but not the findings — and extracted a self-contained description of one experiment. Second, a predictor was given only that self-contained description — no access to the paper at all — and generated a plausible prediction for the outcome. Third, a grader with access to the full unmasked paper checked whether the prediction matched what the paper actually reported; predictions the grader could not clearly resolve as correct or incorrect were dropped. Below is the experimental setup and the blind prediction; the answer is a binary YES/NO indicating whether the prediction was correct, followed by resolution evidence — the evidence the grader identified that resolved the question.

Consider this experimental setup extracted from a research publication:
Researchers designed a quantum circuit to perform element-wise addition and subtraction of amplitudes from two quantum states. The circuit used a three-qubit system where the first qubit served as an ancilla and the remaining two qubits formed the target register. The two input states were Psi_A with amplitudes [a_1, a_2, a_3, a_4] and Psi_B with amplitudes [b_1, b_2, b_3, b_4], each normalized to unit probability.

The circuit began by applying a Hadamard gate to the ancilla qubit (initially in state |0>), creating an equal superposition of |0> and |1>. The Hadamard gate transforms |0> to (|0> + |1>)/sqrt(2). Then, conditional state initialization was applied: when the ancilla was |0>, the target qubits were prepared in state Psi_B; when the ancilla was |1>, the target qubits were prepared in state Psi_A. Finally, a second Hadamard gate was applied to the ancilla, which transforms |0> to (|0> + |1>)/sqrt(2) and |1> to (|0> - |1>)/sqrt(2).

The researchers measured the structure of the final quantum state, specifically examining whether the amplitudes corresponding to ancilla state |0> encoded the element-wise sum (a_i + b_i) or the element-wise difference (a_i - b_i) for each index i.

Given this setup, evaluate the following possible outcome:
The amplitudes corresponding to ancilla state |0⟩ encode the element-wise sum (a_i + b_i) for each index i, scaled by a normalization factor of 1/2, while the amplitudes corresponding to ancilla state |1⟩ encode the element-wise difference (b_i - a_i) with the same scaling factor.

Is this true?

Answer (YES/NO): NO